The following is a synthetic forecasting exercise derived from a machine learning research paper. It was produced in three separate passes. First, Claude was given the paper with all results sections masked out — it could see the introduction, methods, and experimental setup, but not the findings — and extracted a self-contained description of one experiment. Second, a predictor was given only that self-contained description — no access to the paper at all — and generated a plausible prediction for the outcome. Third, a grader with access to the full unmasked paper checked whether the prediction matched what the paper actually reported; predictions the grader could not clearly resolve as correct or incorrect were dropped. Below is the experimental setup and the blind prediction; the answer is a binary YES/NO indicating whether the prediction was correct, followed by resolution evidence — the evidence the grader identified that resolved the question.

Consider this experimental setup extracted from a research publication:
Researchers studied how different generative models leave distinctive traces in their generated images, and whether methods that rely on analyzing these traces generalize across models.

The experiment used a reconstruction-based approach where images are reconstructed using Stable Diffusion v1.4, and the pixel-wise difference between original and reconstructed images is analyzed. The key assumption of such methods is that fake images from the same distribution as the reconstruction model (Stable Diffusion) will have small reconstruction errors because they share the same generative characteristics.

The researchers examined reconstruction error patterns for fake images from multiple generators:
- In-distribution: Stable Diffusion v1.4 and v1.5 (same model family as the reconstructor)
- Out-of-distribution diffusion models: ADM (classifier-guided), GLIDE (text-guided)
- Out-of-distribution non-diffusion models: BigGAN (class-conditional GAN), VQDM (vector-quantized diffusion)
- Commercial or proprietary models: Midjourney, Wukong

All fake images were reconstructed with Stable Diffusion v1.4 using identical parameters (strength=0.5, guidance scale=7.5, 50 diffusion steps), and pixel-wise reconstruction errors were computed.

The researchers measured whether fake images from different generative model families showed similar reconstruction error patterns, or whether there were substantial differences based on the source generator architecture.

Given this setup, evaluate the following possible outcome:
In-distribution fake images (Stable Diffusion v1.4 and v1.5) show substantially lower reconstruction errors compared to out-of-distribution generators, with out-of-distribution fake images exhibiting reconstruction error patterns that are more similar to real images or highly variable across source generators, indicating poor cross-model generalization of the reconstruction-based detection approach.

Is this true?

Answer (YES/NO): YES